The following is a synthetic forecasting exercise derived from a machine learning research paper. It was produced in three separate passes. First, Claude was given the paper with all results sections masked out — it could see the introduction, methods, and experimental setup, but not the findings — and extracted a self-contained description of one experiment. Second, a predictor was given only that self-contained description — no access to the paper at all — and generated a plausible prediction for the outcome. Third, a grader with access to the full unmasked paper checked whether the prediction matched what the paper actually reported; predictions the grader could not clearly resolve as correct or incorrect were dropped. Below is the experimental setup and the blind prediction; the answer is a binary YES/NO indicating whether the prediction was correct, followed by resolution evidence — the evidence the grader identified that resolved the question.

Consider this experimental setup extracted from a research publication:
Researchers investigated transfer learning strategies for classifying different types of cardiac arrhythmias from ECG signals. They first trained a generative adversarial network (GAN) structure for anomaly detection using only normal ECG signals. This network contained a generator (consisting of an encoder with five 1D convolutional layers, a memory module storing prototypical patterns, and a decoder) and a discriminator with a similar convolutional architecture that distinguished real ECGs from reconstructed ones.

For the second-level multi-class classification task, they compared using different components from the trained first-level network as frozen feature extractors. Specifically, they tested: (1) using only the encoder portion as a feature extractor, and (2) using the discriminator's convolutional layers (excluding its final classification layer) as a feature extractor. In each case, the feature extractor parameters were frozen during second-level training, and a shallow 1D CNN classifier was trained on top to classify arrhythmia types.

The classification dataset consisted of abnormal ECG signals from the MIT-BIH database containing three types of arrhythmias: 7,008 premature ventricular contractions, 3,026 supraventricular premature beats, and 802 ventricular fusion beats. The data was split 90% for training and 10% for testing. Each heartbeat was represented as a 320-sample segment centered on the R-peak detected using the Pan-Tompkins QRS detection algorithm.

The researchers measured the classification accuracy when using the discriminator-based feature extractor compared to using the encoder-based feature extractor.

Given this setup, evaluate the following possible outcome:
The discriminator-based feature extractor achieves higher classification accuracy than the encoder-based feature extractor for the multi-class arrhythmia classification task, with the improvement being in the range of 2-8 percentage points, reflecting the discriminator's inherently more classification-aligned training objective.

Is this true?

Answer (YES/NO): YES